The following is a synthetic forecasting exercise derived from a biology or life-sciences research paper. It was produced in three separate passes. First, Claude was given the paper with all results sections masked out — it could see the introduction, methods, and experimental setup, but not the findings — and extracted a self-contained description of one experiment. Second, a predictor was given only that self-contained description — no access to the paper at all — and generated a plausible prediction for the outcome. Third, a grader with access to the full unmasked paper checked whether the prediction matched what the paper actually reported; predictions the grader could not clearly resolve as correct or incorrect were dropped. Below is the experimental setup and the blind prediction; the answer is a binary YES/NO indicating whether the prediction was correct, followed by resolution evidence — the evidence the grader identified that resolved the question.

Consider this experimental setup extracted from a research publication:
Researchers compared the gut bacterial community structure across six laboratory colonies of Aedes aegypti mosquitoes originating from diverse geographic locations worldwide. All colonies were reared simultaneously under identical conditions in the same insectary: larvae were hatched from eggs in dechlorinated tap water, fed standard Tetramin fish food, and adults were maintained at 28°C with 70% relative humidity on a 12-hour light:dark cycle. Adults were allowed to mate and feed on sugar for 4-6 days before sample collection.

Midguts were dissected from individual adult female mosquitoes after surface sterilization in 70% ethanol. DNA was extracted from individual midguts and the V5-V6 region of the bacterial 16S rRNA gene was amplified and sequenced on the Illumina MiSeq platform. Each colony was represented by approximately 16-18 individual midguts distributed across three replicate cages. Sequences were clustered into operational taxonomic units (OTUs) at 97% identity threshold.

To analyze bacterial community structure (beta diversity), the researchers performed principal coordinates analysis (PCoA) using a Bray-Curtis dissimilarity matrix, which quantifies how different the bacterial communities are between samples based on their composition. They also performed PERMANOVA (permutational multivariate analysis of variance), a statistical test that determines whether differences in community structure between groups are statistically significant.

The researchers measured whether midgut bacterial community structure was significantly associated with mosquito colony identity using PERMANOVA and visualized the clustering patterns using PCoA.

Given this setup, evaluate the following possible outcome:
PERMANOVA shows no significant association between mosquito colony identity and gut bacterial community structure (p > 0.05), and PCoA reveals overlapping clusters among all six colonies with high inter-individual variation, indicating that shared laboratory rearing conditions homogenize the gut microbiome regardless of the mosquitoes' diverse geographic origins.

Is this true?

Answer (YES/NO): YES